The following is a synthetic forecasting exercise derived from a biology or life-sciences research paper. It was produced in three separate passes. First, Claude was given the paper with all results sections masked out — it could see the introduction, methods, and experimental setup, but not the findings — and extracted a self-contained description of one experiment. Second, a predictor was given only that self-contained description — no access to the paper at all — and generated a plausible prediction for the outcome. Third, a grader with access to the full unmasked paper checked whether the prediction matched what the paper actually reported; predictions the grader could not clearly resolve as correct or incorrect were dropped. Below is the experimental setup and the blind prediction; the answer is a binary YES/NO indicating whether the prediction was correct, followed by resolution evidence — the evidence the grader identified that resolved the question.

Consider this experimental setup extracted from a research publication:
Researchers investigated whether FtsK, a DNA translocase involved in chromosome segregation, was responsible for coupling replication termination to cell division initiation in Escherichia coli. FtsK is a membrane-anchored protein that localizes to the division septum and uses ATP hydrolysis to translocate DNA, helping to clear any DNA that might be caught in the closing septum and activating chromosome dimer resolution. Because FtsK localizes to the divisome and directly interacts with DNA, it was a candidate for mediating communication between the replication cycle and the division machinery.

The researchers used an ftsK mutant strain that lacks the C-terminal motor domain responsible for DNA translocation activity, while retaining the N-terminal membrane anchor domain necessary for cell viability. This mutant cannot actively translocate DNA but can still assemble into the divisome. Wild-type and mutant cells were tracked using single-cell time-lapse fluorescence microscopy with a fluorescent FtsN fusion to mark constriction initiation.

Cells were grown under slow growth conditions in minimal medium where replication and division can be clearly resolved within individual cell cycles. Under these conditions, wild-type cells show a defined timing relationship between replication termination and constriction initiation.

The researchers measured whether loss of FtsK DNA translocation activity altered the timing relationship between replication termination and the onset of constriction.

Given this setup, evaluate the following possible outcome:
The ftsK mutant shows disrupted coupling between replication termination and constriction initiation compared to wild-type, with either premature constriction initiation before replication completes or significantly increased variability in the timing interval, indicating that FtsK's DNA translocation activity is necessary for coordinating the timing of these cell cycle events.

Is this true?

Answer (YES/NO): NO